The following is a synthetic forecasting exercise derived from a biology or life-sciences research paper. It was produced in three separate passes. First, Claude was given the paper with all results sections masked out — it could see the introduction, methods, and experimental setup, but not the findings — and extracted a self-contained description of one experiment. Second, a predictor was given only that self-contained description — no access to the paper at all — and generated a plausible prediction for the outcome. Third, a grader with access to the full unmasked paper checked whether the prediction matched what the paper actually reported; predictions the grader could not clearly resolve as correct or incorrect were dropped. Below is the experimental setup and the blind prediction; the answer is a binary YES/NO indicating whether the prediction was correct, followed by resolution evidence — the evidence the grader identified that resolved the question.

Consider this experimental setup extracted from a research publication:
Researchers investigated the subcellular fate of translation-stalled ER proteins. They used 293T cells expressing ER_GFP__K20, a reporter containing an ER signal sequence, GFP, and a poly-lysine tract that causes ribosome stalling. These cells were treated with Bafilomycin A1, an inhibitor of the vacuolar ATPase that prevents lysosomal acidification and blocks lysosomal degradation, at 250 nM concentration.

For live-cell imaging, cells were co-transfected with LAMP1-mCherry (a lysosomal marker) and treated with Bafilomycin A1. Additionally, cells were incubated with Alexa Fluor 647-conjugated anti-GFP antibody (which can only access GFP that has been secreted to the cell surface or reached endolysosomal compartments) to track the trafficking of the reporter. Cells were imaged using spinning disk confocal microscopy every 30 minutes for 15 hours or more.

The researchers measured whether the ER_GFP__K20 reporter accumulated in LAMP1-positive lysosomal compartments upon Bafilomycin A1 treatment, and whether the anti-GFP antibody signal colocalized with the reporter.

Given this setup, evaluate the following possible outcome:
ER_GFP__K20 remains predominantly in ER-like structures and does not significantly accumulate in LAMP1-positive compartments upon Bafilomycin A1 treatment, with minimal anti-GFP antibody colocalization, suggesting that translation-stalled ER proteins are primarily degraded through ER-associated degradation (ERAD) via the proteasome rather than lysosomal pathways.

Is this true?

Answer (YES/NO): NO